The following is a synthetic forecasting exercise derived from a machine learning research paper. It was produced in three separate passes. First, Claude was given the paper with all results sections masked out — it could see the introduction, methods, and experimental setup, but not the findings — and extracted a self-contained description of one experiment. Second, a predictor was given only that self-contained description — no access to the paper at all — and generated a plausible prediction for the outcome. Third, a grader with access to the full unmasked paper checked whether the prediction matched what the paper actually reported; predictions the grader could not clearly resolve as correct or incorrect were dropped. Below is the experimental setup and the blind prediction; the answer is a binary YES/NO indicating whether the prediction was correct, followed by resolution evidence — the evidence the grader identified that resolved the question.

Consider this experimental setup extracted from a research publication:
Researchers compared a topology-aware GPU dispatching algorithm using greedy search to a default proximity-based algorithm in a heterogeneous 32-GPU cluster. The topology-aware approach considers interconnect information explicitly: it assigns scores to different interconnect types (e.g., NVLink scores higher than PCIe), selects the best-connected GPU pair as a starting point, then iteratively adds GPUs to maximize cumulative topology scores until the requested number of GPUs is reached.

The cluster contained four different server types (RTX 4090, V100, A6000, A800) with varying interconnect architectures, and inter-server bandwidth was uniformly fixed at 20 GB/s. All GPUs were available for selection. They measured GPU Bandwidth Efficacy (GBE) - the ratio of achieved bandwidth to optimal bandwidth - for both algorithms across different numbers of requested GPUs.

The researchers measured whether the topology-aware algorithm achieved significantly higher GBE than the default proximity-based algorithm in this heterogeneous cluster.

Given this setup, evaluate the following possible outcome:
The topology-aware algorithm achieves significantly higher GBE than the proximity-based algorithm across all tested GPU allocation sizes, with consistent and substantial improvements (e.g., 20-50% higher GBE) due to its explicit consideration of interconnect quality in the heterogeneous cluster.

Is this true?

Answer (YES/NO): NO